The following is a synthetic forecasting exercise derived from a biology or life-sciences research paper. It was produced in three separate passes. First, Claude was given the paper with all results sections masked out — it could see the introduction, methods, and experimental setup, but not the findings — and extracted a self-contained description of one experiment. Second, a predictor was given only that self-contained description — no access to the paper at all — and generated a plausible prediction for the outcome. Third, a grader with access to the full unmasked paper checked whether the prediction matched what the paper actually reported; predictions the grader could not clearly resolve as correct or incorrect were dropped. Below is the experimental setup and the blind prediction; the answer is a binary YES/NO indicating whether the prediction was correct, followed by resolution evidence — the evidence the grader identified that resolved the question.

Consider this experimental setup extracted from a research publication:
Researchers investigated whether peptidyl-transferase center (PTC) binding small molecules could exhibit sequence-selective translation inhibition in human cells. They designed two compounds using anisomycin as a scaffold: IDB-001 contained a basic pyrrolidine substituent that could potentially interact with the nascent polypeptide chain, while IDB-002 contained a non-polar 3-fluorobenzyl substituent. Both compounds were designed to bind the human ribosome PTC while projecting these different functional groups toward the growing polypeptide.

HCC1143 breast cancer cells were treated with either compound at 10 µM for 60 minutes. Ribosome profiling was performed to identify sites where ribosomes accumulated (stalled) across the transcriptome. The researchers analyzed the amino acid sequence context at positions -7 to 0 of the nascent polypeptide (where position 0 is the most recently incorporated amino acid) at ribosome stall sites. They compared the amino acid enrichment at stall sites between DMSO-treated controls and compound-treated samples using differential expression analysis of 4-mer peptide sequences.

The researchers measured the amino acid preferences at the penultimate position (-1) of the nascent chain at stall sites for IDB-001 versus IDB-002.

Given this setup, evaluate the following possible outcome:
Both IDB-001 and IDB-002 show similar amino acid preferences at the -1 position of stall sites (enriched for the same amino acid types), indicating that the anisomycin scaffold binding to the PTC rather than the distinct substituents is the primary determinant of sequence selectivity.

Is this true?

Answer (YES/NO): NO